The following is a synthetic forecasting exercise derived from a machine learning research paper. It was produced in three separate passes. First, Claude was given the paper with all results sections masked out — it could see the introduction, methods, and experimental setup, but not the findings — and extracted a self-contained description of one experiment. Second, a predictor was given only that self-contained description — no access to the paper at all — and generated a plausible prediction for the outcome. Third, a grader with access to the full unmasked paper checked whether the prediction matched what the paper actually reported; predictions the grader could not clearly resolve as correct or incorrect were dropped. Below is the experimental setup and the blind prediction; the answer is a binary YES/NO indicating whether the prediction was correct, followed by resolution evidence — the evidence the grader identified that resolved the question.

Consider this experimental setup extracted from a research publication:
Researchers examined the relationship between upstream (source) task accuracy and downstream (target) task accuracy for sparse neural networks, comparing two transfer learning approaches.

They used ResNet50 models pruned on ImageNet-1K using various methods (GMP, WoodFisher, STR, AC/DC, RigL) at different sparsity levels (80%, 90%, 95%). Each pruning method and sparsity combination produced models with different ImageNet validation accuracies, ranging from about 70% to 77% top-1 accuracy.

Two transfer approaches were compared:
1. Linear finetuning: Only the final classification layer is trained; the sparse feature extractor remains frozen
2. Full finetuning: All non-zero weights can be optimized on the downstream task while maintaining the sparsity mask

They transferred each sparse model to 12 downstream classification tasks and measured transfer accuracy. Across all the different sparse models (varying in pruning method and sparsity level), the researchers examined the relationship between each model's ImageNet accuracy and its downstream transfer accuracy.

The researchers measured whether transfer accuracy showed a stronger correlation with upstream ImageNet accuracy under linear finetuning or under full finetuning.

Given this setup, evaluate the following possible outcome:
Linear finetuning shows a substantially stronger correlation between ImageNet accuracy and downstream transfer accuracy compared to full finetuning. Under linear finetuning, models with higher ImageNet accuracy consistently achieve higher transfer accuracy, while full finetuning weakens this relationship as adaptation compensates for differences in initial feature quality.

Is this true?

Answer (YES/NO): NO